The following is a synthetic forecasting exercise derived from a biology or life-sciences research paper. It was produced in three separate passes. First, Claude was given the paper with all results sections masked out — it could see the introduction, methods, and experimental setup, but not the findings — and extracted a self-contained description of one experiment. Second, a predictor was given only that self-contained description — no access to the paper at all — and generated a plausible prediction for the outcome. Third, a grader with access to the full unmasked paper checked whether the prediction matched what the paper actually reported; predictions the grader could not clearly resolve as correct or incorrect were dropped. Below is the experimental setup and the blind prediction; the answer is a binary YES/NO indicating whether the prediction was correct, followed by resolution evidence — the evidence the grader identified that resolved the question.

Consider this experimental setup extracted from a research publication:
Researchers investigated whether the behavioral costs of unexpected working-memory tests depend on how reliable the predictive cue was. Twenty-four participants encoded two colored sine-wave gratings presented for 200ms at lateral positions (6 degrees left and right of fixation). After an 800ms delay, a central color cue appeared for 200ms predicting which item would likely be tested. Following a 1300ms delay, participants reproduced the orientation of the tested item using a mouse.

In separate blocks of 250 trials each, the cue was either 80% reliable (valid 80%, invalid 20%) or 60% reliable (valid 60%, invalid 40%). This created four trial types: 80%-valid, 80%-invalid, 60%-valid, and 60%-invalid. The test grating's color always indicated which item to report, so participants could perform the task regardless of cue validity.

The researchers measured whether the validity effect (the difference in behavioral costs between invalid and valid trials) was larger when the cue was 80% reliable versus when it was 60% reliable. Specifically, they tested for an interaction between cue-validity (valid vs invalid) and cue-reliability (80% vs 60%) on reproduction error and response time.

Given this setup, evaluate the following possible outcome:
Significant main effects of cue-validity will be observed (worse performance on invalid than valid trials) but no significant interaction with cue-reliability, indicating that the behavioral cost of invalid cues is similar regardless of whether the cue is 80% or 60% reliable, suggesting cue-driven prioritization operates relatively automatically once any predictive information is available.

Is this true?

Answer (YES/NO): NO